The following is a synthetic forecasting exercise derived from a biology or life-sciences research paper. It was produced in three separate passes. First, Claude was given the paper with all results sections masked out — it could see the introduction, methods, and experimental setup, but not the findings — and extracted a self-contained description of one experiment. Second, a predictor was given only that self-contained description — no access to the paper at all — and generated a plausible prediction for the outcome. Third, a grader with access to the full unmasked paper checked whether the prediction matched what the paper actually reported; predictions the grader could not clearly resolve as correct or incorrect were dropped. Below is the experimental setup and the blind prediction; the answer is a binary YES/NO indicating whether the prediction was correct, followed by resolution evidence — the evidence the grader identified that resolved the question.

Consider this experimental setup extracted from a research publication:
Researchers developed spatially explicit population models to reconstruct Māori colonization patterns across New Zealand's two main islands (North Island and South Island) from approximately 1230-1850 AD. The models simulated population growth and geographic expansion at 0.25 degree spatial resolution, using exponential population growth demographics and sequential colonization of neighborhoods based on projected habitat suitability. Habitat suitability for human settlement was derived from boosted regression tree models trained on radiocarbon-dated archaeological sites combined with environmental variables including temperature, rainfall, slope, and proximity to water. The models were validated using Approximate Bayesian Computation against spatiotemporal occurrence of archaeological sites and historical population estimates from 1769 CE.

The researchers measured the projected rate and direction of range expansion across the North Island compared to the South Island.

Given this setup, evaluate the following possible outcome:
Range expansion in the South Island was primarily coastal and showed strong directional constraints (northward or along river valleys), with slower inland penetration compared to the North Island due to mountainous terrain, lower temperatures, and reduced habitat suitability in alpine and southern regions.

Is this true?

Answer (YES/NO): NO